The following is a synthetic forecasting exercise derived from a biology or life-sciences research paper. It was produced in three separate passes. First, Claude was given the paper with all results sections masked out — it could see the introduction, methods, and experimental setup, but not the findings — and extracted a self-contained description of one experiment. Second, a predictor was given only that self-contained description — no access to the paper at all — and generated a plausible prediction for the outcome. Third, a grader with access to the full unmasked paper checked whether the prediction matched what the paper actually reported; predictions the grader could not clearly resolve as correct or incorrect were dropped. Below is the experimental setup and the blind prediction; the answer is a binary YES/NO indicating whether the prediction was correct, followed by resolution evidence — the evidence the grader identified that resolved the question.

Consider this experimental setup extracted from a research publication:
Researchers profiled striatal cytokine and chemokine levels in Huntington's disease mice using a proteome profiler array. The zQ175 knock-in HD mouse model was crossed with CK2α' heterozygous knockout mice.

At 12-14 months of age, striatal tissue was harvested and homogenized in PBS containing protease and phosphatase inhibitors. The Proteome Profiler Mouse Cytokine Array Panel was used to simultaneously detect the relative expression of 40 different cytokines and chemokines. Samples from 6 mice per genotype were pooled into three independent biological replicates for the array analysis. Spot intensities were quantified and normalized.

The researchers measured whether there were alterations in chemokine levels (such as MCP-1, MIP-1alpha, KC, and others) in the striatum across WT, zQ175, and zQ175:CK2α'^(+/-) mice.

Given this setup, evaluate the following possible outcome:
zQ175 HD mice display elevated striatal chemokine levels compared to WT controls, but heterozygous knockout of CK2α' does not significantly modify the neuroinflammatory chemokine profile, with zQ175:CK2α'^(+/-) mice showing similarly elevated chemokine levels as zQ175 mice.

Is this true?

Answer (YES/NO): NO